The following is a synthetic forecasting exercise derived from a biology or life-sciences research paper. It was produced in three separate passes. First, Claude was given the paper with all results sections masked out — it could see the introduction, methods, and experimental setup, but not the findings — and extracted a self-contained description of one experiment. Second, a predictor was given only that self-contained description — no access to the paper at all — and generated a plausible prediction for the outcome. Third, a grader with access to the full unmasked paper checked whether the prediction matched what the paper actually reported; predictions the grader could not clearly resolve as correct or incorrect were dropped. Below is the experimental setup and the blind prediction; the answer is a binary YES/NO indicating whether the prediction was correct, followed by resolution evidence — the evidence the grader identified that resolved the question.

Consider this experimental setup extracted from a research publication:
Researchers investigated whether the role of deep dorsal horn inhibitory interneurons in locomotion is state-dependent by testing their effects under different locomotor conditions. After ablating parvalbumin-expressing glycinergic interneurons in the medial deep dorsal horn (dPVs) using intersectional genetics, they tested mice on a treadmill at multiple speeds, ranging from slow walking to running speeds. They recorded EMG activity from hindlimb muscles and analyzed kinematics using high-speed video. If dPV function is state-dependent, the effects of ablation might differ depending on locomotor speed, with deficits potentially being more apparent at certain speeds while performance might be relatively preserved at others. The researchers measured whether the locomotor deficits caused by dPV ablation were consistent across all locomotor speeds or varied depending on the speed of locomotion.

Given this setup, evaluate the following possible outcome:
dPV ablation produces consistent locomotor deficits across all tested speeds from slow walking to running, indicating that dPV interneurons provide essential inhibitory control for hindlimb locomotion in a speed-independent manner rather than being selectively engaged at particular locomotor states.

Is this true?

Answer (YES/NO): NO